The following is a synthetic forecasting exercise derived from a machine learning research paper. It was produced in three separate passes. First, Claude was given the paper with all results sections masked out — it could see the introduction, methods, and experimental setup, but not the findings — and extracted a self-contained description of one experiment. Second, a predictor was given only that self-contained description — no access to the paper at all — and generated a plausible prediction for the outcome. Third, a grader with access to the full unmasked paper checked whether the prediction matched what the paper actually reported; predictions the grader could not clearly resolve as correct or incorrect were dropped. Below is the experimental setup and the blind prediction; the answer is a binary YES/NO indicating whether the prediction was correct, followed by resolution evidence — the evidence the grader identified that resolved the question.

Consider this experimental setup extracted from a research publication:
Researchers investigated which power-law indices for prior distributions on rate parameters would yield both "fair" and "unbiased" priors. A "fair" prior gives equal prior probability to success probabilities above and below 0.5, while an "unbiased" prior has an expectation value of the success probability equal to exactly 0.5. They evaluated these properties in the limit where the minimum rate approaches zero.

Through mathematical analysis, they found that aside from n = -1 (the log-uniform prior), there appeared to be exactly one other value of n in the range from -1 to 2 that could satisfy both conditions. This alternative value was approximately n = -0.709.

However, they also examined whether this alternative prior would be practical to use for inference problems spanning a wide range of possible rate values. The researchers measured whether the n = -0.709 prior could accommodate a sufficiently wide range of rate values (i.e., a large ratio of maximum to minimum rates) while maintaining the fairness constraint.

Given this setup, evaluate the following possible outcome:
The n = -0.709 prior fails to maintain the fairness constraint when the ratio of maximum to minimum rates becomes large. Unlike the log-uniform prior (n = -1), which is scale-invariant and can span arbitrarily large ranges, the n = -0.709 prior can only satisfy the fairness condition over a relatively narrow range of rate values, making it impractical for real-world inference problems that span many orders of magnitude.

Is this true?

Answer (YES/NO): YES